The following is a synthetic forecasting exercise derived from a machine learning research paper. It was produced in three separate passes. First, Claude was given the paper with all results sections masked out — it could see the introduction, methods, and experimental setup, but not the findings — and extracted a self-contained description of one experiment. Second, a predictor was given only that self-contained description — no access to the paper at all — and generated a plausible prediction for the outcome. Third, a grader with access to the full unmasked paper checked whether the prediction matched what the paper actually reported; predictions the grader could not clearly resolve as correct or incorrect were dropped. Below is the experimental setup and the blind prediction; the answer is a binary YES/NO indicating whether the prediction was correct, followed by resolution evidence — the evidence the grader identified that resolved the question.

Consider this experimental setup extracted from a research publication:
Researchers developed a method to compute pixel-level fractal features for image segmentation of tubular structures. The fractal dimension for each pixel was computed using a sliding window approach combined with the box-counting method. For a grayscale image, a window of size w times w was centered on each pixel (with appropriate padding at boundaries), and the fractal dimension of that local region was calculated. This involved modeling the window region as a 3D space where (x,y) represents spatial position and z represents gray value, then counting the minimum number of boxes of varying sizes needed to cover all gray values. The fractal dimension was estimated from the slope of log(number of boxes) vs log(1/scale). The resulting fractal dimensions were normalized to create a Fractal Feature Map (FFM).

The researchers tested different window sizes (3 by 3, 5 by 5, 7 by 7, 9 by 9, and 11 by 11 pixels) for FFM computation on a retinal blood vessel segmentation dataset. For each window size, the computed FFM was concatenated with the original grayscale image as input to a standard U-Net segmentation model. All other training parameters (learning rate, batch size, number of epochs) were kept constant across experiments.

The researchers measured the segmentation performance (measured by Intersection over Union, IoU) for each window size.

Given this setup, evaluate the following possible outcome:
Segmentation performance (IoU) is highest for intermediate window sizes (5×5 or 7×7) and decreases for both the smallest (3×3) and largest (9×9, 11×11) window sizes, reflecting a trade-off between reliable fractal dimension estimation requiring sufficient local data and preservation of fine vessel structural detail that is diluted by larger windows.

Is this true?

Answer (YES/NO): NO